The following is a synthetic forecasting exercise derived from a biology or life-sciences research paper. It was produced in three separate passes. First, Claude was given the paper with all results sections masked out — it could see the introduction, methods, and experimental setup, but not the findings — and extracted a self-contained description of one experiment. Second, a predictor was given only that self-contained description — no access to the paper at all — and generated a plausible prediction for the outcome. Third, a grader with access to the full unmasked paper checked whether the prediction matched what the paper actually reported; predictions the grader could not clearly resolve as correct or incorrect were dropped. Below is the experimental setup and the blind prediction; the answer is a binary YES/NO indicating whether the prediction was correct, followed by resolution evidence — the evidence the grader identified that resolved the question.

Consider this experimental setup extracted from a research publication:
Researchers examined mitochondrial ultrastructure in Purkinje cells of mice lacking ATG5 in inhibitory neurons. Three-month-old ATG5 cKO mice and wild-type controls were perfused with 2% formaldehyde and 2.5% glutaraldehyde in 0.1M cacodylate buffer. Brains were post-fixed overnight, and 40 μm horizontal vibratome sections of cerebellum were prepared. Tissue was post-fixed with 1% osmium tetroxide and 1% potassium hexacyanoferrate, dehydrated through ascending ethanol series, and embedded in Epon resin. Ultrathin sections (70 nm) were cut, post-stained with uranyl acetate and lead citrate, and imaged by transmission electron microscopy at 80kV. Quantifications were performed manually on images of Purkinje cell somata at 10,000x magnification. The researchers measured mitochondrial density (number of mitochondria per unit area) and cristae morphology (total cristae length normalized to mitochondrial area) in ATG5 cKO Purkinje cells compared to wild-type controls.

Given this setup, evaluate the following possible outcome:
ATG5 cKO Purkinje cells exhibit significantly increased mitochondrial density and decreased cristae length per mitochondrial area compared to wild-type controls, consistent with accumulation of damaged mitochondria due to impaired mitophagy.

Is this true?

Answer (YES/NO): NO